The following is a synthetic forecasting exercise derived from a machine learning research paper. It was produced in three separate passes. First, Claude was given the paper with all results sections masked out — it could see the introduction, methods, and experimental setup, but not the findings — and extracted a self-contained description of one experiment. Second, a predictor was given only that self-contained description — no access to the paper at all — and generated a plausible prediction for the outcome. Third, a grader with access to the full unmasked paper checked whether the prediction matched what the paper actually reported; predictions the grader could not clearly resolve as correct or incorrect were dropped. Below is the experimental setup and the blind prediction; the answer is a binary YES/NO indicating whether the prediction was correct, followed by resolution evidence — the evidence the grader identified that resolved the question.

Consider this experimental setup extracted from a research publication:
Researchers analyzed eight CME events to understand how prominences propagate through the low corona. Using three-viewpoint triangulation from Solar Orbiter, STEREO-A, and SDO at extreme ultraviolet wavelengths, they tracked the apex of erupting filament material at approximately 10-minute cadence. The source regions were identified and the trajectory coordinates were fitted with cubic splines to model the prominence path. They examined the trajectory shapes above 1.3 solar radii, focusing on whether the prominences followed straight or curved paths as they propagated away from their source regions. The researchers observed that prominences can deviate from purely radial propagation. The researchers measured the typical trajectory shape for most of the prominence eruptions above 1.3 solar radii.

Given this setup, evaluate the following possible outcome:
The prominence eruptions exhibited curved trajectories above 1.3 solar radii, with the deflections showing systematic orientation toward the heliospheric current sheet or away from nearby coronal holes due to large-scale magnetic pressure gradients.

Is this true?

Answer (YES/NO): NO